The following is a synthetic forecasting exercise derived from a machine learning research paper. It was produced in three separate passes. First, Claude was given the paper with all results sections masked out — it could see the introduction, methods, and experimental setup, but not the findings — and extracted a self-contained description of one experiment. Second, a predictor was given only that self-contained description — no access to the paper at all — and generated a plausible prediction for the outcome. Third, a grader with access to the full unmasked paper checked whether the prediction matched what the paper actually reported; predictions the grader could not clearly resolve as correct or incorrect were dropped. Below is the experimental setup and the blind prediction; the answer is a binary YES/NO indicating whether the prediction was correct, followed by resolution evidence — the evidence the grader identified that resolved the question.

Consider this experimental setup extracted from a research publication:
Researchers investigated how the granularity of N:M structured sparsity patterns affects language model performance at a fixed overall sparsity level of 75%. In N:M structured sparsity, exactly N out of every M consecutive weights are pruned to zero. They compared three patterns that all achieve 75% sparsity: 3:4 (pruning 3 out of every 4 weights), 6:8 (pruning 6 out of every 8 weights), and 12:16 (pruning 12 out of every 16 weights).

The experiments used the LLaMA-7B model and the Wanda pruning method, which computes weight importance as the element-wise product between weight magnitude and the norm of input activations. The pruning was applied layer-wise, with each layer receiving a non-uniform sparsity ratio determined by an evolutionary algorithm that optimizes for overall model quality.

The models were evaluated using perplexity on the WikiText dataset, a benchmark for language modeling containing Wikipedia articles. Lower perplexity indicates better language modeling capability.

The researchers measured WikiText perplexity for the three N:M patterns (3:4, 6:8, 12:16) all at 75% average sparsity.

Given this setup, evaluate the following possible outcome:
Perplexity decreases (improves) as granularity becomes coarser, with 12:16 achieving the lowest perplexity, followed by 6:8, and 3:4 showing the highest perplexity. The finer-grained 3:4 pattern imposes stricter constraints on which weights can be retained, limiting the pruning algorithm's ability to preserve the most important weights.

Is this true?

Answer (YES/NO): YES